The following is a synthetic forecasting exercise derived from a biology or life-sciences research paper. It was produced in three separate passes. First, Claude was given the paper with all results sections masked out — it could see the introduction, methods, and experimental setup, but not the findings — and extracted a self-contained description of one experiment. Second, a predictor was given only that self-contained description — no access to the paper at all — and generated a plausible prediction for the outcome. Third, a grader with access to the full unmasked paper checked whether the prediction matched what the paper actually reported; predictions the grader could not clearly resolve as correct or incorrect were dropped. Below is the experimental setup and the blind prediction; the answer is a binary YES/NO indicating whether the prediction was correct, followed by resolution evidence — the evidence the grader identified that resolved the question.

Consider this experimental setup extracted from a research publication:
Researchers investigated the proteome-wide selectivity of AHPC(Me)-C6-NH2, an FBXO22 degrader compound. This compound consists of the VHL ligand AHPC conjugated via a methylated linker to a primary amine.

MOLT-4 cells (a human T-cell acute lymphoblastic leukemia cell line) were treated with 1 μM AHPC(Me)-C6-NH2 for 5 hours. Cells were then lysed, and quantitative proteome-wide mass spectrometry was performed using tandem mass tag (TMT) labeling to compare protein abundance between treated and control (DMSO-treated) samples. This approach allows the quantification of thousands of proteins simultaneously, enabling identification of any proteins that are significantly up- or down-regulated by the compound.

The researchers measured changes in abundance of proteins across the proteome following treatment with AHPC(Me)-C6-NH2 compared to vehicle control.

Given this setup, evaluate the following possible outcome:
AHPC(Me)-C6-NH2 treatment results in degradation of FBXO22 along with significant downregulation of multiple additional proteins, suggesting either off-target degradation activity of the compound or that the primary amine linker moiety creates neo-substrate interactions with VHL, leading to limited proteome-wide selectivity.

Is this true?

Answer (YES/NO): NO